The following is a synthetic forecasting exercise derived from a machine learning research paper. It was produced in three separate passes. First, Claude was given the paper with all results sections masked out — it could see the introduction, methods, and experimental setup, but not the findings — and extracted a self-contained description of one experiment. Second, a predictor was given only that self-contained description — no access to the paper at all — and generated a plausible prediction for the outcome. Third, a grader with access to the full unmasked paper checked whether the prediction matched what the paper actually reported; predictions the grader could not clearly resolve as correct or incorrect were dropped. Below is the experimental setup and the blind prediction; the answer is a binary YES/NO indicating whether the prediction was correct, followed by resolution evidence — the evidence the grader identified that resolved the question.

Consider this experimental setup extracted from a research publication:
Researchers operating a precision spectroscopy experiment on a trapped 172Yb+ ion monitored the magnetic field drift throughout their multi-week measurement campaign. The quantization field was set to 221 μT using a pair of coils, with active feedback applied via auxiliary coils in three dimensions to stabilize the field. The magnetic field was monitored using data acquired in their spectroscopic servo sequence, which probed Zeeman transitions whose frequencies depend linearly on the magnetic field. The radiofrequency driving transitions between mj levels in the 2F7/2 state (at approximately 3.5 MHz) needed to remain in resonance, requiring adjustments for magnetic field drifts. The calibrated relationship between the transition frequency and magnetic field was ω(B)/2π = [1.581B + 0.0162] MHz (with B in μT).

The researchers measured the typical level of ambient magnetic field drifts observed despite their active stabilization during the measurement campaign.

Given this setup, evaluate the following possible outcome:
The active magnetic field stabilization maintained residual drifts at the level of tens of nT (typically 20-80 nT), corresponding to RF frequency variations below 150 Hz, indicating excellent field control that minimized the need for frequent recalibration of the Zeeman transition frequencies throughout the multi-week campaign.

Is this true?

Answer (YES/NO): NO